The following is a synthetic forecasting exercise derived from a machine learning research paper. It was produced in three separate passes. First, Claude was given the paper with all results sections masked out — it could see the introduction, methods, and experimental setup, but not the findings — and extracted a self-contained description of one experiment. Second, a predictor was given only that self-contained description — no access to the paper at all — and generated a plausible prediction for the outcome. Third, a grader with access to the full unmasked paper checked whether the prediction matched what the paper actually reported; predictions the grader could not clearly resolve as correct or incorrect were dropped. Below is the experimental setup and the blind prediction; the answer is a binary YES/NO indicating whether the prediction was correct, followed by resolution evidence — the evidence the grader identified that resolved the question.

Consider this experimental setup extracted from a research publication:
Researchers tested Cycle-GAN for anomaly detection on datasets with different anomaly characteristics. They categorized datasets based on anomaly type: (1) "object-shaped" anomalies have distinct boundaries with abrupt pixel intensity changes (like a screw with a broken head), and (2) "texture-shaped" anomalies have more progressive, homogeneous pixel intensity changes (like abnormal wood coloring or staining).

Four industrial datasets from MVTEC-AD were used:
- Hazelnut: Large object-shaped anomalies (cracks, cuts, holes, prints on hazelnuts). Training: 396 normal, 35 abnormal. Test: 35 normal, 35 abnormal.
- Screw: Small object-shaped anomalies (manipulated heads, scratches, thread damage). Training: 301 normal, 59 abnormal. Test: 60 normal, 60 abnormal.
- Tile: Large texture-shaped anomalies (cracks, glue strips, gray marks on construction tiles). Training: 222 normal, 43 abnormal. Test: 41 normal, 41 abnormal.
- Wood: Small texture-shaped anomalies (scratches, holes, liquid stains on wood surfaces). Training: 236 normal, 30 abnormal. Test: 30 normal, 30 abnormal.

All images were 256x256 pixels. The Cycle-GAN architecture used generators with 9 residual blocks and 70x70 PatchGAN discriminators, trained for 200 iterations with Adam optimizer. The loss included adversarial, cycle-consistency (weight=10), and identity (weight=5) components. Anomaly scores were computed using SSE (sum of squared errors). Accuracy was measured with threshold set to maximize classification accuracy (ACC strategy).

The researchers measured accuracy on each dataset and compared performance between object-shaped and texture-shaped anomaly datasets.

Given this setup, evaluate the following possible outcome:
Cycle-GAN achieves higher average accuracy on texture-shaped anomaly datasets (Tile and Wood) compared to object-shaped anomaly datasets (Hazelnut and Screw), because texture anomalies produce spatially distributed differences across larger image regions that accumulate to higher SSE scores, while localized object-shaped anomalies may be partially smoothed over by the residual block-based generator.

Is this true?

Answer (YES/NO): YES